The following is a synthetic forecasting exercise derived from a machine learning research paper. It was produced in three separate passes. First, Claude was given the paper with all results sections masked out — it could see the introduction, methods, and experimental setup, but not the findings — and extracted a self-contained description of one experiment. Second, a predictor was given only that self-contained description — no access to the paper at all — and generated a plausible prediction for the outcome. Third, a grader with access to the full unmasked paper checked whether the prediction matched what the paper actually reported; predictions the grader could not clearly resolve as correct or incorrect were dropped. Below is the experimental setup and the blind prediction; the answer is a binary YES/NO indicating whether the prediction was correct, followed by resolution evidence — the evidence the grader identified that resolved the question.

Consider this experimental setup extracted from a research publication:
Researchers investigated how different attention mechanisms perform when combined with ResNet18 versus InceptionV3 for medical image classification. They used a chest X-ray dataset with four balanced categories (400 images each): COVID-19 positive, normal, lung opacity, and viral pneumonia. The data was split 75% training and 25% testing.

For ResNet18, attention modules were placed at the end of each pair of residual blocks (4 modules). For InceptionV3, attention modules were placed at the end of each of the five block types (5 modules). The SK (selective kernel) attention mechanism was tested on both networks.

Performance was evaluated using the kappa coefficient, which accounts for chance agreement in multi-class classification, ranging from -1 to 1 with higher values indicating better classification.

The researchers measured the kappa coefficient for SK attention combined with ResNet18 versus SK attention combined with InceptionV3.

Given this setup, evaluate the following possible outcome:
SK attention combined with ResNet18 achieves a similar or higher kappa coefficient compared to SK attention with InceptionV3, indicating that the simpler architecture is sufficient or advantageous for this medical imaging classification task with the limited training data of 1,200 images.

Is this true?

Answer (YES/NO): NO